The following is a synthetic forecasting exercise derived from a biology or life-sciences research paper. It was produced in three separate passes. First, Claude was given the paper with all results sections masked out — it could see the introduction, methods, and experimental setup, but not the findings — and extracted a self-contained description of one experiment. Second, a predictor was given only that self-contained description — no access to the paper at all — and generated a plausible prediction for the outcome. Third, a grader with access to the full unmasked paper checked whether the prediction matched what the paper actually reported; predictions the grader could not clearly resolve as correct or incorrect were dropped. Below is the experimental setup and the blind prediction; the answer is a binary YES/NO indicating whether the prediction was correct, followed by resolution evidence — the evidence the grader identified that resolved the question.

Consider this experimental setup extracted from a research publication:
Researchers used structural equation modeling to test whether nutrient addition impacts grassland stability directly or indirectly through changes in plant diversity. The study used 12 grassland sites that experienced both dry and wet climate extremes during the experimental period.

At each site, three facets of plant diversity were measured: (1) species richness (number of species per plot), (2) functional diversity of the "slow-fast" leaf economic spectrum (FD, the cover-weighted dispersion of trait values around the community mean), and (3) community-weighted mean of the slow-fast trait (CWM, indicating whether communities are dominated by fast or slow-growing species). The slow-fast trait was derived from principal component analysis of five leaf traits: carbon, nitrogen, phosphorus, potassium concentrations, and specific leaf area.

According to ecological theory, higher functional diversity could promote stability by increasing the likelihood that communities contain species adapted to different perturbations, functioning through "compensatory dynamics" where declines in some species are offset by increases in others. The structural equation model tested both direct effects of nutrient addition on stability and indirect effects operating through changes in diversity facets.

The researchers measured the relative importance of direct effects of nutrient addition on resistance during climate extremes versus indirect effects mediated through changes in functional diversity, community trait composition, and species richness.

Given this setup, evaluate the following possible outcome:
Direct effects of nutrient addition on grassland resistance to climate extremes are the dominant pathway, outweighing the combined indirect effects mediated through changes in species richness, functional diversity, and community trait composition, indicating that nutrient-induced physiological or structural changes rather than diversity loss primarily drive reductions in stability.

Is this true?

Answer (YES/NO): NO